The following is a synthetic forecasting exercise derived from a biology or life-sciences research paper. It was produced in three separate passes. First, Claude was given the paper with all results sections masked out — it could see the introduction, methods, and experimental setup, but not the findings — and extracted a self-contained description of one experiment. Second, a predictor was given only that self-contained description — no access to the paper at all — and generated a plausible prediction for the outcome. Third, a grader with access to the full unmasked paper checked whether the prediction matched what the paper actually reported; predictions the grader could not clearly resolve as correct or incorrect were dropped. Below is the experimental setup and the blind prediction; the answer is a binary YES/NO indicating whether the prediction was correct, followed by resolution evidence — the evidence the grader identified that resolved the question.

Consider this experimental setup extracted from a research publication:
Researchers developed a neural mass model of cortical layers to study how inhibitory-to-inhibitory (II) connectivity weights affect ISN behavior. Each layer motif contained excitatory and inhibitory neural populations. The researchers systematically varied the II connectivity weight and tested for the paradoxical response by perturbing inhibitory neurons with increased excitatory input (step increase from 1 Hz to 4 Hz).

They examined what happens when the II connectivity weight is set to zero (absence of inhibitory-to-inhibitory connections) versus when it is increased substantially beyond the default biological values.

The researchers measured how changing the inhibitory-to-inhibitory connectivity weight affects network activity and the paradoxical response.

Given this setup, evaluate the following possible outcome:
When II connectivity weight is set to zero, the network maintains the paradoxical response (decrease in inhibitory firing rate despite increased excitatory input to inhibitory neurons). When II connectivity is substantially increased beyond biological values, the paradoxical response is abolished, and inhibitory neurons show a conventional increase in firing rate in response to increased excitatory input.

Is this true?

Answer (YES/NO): NO